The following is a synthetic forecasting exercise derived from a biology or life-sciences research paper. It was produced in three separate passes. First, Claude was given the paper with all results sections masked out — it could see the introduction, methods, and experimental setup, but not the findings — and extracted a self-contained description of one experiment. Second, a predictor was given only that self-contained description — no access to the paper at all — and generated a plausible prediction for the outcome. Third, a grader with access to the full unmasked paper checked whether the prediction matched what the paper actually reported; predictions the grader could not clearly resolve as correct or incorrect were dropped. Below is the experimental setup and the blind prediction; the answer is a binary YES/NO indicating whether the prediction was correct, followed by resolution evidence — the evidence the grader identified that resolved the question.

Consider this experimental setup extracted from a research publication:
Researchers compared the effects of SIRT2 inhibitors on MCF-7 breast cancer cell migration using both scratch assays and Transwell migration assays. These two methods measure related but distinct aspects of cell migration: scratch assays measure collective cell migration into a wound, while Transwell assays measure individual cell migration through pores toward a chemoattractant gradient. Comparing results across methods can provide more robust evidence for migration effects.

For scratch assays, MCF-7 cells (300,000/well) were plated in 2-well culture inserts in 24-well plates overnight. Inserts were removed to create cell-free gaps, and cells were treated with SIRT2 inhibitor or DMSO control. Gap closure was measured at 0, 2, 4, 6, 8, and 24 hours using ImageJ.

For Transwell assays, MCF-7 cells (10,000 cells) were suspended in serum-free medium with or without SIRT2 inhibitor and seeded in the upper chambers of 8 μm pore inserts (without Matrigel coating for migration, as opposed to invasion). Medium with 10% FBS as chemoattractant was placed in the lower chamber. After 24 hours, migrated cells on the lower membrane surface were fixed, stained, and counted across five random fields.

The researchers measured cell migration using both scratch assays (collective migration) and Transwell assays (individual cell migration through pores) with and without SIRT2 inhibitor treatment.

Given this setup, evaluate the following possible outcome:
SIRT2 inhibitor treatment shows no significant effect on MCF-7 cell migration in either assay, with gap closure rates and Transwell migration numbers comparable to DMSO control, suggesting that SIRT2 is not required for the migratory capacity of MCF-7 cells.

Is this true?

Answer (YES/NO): NO